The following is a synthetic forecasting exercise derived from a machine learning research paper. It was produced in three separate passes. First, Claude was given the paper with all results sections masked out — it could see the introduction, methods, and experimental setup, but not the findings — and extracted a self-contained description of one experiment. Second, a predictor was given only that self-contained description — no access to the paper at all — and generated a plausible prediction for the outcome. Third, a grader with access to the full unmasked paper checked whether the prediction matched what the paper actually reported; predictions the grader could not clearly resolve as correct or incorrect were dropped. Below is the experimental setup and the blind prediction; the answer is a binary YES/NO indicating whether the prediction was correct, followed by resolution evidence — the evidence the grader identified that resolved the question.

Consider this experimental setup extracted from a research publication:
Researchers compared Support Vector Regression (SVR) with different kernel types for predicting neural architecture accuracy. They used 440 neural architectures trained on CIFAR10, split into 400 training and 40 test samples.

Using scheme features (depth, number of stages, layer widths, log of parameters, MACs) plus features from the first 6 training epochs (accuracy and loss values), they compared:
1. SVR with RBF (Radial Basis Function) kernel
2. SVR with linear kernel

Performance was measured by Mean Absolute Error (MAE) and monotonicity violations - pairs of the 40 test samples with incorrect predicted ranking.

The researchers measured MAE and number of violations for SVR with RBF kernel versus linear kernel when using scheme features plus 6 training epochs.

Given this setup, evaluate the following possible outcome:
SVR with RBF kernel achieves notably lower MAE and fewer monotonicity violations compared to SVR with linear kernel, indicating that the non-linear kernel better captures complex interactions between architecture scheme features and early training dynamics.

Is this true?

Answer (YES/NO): YES